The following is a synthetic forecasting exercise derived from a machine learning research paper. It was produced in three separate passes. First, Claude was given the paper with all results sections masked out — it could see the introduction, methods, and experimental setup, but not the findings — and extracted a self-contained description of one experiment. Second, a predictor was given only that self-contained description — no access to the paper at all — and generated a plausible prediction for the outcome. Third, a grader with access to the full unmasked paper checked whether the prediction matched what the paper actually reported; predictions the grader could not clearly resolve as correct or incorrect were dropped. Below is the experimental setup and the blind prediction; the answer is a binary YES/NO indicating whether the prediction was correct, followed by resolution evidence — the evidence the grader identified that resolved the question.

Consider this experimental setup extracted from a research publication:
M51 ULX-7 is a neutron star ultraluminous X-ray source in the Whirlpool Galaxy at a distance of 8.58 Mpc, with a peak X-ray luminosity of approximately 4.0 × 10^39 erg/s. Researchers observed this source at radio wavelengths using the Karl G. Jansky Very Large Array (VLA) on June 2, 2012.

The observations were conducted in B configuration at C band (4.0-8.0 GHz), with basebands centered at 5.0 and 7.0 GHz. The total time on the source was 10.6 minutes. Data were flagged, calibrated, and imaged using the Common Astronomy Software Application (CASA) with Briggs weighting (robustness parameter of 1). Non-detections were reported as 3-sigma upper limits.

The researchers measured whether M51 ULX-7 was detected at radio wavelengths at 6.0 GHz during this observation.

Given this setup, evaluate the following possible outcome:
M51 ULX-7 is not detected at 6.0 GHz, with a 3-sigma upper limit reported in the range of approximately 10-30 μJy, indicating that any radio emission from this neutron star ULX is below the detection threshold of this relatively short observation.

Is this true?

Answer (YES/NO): NO